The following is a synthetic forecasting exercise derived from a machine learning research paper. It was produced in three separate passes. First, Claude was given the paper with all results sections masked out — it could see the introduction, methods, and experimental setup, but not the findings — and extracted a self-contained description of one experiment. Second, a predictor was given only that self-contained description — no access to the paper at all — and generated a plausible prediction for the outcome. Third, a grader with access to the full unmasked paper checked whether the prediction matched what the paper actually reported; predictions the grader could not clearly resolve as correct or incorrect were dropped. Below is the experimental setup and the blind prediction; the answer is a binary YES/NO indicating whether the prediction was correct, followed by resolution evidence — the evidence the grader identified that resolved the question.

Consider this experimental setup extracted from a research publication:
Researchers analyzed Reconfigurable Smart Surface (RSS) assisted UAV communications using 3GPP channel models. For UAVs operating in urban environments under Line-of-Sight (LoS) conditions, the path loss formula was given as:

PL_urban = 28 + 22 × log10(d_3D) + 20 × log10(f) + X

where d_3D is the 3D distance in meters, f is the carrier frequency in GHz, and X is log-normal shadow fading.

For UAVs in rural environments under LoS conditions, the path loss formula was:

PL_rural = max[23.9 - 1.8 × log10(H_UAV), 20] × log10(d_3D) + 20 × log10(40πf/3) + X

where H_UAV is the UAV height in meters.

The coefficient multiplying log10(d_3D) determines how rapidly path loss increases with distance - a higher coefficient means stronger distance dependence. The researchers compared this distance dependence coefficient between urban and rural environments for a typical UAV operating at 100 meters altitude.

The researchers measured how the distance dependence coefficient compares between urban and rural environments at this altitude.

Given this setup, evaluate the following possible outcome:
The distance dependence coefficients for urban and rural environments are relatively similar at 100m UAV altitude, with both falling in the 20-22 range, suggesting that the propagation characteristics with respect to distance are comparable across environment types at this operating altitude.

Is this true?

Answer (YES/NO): YES